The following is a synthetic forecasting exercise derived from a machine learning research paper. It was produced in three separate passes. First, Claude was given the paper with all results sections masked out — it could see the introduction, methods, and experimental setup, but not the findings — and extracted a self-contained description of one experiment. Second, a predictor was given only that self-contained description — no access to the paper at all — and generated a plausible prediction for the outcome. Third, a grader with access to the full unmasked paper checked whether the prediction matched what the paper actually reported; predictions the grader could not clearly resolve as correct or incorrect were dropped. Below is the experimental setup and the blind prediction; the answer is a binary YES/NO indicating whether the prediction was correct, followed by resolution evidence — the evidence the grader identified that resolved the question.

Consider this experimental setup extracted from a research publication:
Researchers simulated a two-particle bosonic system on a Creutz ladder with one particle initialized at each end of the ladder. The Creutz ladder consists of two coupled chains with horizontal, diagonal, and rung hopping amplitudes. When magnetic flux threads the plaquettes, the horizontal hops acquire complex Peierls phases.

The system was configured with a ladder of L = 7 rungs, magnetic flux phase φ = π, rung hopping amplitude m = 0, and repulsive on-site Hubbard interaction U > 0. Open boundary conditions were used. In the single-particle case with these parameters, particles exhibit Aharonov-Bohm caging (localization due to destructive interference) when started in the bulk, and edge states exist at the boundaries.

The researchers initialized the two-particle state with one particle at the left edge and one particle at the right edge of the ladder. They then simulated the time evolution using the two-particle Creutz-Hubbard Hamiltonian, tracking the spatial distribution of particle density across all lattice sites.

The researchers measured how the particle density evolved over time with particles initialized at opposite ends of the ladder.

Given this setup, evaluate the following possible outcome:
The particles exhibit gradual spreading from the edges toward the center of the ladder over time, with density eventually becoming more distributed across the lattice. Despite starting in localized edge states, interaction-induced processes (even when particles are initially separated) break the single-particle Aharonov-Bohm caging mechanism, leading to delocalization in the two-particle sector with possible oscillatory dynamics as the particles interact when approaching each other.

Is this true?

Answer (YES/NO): NO